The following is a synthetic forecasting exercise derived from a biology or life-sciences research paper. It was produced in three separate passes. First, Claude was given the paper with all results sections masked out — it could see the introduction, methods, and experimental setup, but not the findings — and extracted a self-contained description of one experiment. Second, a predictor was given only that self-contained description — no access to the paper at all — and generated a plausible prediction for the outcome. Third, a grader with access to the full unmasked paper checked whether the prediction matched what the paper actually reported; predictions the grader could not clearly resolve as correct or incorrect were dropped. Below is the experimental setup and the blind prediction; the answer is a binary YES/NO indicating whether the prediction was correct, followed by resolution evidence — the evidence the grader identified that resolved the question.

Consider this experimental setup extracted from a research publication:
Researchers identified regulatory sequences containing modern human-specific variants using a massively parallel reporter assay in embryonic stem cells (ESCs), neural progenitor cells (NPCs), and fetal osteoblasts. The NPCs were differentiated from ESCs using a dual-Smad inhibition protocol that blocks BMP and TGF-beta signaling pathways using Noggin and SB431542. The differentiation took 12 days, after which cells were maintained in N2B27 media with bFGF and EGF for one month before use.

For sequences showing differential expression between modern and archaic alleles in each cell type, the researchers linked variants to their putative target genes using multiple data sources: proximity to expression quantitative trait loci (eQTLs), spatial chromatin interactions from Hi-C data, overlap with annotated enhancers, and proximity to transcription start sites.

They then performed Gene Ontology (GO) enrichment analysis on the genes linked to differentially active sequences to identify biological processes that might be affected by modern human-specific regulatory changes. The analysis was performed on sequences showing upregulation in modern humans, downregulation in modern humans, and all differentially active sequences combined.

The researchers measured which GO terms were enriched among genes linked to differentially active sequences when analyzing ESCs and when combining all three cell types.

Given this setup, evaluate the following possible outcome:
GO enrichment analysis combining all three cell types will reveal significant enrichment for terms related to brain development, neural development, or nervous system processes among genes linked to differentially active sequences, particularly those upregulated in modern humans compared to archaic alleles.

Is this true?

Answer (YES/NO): NO